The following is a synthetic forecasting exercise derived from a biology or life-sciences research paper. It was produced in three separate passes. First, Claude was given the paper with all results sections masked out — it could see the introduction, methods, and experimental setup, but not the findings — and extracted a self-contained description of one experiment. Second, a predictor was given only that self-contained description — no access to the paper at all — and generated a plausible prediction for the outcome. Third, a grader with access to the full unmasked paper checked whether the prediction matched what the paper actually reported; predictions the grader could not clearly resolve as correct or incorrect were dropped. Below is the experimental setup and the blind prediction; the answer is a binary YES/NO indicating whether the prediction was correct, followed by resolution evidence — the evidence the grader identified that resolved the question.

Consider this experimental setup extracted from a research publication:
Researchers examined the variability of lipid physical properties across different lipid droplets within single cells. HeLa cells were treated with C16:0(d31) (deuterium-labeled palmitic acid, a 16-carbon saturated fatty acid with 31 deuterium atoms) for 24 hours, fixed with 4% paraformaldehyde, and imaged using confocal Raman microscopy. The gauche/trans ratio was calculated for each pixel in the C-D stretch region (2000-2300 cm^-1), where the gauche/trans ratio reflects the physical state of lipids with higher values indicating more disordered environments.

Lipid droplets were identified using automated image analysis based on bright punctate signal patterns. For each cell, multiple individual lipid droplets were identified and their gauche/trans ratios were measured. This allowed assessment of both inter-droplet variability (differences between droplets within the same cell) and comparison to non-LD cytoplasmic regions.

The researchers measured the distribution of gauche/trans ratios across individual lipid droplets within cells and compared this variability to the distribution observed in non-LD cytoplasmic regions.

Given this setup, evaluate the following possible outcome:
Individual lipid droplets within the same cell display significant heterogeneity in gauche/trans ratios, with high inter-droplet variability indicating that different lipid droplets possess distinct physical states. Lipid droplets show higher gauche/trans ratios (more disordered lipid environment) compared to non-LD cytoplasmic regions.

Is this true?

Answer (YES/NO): NO